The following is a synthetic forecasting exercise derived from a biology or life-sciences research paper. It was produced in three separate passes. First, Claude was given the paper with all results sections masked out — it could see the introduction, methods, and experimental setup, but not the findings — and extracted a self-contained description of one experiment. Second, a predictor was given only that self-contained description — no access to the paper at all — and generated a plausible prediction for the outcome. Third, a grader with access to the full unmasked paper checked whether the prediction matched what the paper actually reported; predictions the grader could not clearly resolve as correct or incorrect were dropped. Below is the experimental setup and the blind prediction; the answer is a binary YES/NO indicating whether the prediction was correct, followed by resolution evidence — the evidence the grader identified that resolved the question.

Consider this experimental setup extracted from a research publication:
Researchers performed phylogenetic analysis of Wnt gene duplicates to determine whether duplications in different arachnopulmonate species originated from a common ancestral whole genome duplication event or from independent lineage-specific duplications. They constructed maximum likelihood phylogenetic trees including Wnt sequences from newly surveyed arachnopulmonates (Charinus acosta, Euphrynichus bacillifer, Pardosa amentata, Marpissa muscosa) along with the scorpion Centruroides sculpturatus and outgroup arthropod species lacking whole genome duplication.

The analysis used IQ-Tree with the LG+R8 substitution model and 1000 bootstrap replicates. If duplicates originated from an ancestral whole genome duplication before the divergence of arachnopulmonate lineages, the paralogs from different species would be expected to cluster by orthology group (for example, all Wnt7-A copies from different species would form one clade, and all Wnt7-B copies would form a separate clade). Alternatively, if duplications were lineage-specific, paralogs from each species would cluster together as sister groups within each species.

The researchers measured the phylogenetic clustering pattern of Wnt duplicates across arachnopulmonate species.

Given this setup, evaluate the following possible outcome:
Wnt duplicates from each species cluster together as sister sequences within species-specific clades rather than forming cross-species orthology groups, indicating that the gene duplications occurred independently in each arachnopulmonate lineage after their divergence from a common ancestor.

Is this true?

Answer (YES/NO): NO